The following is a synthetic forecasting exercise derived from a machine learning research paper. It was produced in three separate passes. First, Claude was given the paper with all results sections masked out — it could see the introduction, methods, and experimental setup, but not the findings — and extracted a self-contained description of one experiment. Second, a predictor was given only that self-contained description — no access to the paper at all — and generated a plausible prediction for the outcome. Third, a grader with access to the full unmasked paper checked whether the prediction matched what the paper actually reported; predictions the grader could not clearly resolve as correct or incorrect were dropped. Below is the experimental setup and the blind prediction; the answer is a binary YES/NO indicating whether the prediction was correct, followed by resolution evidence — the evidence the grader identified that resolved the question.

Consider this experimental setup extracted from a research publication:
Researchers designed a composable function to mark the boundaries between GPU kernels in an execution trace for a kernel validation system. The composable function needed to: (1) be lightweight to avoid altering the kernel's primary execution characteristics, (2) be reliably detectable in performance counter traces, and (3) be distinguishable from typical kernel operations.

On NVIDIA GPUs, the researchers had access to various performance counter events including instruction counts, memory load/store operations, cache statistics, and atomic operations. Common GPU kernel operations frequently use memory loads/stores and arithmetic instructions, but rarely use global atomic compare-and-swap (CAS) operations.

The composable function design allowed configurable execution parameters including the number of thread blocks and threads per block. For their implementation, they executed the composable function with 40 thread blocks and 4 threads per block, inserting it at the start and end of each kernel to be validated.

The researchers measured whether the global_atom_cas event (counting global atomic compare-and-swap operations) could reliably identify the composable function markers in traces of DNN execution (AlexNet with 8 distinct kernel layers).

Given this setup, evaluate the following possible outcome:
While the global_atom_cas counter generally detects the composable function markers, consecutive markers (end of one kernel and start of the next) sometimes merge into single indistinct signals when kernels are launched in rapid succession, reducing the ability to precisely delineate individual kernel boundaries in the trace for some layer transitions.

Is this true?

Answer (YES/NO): NO